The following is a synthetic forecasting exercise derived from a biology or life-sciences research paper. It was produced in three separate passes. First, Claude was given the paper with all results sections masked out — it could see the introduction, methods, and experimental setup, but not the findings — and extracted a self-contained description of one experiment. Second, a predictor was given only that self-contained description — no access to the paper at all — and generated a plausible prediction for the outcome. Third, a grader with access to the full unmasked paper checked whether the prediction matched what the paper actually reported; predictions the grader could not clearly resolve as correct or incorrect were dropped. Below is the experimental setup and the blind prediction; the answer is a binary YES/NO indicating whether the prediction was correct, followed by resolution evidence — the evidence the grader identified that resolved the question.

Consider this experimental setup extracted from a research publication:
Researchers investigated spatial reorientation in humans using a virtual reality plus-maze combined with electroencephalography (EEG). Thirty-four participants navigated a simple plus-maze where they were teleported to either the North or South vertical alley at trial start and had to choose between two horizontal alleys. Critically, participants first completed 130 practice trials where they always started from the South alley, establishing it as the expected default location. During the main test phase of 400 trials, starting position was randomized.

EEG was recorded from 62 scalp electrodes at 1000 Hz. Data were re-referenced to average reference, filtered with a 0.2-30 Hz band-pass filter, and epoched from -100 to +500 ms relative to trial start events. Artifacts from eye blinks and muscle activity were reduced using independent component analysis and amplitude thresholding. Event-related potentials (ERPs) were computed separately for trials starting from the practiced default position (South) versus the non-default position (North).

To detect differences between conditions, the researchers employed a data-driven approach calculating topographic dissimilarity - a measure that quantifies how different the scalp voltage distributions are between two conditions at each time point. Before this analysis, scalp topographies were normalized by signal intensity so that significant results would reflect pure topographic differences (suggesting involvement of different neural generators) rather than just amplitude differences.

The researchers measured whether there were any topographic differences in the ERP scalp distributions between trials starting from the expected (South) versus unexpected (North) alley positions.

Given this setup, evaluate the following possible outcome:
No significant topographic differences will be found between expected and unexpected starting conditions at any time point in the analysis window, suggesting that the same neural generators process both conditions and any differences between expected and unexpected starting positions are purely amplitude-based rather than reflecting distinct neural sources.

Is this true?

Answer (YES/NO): NO